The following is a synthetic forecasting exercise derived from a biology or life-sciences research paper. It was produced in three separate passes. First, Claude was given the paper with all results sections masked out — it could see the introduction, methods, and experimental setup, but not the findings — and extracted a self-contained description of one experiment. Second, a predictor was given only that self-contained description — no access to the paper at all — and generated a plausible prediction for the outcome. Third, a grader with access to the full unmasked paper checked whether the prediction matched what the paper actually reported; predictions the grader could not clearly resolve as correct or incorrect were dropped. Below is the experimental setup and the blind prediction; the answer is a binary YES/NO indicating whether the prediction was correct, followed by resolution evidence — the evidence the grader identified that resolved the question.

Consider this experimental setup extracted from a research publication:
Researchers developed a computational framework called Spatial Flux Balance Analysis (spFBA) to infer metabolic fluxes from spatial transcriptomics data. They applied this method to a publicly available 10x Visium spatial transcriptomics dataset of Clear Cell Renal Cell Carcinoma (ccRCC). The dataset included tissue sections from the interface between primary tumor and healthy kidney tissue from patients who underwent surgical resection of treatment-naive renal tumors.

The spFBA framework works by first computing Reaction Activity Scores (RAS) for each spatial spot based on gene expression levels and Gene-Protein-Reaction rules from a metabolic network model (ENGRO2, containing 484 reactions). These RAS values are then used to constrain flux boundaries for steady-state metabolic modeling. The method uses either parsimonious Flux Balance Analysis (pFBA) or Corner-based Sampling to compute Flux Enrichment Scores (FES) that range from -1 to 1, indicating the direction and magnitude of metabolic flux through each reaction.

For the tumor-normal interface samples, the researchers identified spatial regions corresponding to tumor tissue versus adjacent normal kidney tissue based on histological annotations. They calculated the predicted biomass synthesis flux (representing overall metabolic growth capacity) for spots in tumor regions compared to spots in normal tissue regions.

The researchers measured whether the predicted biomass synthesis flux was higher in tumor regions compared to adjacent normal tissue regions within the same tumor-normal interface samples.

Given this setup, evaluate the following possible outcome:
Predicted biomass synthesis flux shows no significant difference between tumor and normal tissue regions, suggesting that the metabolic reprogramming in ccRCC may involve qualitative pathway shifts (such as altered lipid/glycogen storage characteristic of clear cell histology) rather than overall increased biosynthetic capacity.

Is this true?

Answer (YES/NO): NO